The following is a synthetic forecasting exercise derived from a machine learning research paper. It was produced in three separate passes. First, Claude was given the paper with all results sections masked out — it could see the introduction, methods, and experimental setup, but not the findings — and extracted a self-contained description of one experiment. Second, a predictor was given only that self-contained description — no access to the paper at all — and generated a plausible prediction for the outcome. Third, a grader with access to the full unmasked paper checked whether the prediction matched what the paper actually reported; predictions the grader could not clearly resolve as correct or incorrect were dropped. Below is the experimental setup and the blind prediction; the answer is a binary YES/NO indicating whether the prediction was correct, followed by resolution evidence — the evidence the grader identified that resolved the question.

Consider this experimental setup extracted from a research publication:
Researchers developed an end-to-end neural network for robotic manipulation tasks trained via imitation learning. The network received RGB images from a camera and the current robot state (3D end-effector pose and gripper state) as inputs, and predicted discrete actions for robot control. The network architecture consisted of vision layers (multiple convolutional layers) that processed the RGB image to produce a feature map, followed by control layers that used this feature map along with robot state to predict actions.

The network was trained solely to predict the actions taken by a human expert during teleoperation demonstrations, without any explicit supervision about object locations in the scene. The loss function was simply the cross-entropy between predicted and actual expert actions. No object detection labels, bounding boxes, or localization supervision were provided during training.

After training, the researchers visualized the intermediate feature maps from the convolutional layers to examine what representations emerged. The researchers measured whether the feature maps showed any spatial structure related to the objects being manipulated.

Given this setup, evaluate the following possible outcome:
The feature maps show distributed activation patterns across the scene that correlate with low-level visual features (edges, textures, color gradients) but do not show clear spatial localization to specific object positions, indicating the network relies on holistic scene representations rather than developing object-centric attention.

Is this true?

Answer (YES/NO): NO